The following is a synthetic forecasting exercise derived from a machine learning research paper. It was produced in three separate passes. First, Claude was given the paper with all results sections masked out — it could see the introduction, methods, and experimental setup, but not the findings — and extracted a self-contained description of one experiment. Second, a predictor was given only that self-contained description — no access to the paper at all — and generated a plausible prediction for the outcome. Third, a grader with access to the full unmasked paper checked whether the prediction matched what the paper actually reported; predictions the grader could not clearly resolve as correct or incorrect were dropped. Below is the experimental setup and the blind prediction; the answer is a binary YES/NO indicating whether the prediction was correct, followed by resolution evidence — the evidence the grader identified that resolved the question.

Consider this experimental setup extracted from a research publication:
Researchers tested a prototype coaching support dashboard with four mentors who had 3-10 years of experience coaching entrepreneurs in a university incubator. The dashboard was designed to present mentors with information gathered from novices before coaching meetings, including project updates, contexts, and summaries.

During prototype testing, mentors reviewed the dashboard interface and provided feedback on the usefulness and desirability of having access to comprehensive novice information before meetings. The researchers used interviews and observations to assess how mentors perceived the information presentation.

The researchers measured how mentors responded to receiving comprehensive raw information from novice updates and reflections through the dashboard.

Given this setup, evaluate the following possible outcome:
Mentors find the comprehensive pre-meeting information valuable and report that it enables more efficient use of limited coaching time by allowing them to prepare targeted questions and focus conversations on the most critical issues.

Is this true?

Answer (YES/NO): NO